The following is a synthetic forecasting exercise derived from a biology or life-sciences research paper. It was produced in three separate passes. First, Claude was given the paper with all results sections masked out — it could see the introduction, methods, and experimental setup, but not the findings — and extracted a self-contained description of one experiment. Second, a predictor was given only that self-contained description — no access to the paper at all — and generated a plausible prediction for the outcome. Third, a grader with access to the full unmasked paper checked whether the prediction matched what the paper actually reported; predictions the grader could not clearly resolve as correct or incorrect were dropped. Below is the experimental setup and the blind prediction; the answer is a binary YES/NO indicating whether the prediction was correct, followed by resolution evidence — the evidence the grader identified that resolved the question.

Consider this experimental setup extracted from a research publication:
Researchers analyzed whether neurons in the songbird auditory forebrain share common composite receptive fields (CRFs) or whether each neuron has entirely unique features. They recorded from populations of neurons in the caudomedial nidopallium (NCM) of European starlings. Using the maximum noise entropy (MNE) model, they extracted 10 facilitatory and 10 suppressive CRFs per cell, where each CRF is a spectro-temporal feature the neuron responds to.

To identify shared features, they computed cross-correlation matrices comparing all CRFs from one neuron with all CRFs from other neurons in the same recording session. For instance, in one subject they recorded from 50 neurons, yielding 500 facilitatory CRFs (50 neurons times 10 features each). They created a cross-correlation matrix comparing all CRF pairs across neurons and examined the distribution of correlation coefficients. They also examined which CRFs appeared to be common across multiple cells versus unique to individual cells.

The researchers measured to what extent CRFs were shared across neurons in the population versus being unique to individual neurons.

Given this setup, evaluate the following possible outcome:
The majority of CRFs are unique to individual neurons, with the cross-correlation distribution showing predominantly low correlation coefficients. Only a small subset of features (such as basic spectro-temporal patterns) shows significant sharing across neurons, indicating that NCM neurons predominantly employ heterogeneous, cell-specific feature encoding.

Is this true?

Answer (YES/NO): YES